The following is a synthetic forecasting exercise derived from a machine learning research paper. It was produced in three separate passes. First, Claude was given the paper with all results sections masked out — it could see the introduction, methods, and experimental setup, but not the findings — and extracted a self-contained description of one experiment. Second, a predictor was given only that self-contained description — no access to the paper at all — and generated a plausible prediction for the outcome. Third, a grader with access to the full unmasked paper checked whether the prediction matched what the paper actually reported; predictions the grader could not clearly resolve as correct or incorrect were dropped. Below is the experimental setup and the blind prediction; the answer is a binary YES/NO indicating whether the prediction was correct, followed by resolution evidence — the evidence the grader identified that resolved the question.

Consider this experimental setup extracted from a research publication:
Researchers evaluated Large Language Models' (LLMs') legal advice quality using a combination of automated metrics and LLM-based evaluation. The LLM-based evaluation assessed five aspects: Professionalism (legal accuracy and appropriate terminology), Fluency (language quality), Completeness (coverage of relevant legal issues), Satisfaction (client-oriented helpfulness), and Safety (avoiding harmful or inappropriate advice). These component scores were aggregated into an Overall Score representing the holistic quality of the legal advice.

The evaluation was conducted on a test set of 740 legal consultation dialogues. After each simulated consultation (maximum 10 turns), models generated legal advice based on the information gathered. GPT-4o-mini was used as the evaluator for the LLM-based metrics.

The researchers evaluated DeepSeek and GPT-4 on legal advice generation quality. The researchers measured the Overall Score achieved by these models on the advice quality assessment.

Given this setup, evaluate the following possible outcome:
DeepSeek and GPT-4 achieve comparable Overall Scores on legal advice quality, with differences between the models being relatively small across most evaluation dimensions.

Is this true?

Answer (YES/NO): NO